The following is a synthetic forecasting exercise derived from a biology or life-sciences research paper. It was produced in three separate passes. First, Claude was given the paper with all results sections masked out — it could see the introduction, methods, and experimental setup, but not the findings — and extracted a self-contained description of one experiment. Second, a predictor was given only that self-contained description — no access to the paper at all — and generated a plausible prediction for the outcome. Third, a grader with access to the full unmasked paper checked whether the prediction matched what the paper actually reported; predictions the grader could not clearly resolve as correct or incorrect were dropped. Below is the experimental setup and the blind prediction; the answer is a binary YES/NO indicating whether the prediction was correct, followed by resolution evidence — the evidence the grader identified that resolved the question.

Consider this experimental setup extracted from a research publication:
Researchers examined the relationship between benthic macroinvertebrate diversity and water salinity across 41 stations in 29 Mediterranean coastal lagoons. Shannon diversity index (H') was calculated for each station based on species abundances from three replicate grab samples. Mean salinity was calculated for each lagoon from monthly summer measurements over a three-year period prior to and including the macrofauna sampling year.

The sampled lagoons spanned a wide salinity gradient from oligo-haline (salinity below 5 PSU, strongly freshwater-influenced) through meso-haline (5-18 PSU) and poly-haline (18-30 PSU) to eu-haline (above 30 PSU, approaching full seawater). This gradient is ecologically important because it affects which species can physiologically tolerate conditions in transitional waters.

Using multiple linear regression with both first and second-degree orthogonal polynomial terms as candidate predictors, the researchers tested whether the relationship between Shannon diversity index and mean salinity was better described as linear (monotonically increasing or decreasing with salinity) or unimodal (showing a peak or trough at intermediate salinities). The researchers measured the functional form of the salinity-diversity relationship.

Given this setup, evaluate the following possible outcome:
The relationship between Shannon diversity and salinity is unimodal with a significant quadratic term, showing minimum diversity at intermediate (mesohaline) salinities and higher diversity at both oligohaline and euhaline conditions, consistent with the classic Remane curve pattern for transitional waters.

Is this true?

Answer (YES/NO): NO